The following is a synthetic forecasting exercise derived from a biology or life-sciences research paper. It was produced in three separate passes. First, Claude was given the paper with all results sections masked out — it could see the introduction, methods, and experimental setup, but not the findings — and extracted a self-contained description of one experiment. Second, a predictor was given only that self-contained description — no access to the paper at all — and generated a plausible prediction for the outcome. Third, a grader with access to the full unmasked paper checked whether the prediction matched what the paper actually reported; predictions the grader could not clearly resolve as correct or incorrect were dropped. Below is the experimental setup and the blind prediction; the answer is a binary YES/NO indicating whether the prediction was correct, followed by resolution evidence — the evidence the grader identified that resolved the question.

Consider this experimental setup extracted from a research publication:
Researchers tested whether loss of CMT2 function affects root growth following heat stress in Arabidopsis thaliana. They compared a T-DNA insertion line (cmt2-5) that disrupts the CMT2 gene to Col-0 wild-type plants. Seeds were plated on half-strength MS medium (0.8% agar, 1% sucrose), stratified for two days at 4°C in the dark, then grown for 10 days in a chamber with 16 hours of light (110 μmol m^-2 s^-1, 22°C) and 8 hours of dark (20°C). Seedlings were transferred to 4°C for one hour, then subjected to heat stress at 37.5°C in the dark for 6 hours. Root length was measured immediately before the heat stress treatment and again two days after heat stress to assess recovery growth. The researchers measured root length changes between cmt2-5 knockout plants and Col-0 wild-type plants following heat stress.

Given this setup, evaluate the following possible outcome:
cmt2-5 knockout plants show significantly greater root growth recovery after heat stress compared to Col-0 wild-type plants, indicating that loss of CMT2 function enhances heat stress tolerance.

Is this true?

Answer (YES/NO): YES